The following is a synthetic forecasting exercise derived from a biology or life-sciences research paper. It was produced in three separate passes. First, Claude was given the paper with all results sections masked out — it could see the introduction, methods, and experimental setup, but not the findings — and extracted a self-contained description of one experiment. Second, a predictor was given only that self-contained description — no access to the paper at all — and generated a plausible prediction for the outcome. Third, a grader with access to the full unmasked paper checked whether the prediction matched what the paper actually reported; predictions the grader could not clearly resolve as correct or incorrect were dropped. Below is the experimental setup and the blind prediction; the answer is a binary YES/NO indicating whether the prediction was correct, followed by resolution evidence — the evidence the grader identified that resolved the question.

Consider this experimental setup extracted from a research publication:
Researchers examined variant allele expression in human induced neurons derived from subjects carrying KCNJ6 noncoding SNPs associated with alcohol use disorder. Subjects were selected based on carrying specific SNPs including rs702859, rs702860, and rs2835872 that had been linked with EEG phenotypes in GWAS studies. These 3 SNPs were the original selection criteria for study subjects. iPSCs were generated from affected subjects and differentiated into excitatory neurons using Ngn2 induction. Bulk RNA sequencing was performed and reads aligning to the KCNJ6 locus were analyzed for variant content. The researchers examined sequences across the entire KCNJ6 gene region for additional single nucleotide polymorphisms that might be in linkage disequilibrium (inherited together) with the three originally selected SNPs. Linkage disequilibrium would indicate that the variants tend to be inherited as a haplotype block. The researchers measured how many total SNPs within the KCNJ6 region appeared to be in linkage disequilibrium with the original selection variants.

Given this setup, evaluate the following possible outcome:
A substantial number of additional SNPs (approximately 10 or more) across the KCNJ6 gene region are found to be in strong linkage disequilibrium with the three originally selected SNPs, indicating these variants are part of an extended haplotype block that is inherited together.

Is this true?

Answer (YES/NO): YES